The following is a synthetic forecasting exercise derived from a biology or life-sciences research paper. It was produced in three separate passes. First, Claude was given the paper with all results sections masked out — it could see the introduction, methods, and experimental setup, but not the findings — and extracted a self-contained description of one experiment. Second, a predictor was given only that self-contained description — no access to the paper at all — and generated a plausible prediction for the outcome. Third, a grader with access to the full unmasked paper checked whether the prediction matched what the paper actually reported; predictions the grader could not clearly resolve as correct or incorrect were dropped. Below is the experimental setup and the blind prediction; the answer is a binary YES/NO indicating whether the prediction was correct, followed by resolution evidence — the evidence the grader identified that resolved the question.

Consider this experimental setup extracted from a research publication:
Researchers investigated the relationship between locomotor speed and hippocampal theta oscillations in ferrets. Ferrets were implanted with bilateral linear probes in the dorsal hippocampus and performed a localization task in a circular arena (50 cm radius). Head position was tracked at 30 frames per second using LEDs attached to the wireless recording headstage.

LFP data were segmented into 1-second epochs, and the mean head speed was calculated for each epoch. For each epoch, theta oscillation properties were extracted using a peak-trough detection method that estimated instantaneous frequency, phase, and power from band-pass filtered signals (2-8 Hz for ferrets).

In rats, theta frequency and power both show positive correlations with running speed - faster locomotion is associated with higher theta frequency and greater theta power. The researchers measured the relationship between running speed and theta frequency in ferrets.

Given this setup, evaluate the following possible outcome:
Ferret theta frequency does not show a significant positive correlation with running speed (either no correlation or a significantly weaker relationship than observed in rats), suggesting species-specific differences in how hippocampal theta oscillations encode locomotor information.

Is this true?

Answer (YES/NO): NO